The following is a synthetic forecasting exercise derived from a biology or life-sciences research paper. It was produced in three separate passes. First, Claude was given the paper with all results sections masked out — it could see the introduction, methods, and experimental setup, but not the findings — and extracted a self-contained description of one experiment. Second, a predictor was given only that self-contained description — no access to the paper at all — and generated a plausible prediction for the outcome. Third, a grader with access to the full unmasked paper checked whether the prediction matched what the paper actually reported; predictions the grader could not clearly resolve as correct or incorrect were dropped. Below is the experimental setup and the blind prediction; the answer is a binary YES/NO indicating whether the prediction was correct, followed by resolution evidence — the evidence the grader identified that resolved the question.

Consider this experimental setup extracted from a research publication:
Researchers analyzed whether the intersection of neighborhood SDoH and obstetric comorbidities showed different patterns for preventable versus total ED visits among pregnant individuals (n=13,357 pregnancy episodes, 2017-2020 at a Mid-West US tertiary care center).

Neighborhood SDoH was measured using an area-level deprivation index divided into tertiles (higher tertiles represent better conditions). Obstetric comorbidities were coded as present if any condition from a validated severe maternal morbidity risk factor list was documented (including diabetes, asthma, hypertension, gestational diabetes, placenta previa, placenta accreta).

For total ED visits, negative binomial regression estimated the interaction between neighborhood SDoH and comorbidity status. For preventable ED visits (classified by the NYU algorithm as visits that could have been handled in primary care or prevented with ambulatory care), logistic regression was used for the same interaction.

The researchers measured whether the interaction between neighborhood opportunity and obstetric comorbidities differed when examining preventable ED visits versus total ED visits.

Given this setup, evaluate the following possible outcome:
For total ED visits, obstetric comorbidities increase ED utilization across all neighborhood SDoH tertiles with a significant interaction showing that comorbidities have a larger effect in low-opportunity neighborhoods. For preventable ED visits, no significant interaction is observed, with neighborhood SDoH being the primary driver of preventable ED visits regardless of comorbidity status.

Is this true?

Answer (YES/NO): NO